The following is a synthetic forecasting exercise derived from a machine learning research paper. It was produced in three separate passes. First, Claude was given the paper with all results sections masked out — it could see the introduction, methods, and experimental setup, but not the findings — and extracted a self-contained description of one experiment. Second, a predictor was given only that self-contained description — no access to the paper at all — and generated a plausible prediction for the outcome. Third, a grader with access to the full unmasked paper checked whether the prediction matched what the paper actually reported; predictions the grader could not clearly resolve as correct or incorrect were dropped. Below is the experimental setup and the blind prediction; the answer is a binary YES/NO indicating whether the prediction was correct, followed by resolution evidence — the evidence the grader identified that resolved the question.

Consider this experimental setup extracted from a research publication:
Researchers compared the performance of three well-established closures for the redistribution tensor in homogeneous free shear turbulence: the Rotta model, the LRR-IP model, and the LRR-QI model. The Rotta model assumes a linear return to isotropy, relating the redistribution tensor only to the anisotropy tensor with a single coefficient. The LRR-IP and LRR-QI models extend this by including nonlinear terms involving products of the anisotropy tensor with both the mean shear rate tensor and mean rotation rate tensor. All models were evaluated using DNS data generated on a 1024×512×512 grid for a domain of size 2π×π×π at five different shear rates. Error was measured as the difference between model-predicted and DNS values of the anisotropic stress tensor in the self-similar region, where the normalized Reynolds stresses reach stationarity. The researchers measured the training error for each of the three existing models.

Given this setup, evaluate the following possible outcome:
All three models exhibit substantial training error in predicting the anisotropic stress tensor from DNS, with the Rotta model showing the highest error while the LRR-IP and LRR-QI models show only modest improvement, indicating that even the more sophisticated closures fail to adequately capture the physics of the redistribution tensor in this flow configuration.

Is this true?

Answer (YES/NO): NO